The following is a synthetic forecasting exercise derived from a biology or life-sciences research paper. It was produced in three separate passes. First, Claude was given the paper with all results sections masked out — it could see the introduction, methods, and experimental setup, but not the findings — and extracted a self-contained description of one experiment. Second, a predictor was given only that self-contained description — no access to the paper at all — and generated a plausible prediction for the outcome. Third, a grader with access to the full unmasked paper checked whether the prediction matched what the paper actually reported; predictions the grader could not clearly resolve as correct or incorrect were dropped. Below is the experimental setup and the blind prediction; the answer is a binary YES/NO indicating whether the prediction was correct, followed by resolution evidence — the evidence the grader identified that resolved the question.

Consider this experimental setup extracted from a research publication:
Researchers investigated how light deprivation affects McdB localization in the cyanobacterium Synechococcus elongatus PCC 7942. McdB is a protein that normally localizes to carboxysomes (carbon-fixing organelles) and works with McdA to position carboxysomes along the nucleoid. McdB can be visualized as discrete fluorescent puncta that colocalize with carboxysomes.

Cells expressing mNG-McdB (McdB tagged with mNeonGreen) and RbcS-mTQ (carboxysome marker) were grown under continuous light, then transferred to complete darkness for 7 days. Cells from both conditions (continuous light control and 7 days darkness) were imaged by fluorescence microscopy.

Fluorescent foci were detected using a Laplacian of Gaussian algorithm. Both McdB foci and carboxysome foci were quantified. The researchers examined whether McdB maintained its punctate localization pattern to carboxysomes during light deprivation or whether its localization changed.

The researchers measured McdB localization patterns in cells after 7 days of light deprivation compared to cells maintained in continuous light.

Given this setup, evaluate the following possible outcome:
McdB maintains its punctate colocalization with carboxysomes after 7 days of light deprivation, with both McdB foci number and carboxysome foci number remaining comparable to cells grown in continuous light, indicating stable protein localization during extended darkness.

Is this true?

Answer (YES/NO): NO